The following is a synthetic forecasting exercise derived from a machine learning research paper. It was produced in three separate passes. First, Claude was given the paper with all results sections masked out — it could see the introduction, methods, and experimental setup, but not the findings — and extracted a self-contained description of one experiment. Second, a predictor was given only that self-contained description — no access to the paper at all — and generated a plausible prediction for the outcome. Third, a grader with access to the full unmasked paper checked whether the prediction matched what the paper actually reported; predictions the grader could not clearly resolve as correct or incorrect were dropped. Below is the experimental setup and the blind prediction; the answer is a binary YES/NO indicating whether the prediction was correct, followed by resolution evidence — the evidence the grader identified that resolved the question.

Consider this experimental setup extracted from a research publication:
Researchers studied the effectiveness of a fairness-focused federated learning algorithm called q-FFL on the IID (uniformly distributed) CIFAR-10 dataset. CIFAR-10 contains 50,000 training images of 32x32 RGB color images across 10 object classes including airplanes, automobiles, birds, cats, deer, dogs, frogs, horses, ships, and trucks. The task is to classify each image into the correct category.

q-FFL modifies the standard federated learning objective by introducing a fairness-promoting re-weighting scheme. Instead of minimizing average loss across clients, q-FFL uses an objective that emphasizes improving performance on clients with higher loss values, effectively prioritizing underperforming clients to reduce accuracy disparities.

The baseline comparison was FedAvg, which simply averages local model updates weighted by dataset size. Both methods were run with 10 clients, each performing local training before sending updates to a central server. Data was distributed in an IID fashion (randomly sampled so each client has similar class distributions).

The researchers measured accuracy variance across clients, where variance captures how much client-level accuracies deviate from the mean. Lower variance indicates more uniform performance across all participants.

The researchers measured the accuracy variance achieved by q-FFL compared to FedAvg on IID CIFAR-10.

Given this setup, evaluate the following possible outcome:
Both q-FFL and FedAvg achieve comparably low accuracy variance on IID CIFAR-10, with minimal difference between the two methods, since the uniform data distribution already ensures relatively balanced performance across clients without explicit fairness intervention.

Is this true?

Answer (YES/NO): NO